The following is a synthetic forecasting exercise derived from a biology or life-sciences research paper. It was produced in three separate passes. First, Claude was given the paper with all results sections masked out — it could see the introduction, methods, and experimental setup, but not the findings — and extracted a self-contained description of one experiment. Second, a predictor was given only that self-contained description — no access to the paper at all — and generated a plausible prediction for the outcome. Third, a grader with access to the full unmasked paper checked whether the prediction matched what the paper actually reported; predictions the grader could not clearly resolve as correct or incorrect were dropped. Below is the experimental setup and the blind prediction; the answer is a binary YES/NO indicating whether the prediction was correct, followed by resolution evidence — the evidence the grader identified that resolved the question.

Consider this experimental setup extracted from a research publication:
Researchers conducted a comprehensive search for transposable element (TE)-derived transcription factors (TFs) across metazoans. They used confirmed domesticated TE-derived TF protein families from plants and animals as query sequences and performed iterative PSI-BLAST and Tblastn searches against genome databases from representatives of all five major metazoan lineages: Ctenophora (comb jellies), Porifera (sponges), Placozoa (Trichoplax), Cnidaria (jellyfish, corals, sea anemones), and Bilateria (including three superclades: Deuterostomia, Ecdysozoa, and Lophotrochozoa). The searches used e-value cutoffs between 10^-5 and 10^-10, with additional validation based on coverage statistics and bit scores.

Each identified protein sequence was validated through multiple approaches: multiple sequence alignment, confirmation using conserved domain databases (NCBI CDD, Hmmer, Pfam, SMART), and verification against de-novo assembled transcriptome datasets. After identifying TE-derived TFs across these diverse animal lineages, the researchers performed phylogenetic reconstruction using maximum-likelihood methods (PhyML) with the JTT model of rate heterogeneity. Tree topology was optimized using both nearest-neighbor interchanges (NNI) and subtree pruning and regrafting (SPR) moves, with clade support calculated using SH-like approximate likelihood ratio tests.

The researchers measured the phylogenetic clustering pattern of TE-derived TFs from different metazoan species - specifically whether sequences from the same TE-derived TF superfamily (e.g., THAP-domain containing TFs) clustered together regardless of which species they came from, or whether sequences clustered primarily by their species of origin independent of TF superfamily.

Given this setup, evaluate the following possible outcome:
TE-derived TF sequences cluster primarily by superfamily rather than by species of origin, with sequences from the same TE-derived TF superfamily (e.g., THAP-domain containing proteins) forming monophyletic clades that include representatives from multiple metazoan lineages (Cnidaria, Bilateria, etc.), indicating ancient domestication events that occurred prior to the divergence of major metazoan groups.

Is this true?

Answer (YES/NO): NO